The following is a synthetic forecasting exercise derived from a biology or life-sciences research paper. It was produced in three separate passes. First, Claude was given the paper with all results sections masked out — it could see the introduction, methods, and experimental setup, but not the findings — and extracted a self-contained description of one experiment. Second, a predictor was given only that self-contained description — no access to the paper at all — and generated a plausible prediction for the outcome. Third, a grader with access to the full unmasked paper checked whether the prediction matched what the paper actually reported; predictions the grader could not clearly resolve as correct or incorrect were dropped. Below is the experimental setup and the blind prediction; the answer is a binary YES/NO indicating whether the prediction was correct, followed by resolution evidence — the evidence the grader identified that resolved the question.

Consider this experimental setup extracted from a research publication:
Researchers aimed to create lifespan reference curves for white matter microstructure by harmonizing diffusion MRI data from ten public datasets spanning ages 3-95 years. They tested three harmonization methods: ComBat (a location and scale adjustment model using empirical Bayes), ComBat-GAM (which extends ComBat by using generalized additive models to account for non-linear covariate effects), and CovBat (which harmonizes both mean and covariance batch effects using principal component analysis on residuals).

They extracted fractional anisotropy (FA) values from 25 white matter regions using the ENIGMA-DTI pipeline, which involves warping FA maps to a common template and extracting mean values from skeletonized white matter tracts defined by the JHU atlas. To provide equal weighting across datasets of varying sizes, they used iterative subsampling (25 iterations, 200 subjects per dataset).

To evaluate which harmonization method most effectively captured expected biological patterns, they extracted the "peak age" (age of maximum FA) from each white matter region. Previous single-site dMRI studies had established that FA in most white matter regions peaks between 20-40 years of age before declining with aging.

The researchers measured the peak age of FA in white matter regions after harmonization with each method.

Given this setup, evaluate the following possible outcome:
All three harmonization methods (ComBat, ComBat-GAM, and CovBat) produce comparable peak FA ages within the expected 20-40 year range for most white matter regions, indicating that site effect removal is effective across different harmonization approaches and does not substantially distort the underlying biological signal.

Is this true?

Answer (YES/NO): NO